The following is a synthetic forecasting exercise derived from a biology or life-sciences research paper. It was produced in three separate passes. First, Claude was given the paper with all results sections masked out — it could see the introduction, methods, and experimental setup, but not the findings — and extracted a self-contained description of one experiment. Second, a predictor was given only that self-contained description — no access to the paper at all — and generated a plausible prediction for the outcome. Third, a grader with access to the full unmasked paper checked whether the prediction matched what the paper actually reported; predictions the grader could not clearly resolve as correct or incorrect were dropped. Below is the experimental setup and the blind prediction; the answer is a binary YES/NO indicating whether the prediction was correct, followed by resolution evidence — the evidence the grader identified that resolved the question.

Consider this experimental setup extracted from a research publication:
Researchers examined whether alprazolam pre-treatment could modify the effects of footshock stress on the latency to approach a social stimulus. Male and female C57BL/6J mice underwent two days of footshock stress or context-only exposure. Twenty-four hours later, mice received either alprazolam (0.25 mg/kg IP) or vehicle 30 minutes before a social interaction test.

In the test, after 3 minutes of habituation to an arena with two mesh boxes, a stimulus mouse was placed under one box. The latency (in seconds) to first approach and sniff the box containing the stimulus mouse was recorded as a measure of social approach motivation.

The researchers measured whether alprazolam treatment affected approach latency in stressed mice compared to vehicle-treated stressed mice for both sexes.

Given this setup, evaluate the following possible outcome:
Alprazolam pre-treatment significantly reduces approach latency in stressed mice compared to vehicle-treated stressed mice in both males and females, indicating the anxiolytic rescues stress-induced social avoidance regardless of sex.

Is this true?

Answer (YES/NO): NO